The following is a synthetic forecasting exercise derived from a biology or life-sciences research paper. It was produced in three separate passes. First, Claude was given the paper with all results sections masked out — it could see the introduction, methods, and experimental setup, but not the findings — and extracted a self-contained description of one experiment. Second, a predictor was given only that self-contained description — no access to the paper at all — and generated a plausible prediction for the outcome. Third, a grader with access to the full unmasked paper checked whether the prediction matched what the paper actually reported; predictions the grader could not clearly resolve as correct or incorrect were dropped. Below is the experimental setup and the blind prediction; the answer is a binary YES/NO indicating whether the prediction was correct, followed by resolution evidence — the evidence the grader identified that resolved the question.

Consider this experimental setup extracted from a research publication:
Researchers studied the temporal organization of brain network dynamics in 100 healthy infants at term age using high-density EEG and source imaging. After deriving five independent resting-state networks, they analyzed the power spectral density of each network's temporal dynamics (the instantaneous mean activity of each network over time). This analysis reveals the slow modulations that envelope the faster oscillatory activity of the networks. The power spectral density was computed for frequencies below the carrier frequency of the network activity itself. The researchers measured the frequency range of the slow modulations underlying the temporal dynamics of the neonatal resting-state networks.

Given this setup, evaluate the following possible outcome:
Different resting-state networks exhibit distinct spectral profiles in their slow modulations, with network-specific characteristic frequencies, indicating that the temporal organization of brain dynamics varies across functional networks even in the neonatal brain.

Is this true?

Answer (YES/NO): NO